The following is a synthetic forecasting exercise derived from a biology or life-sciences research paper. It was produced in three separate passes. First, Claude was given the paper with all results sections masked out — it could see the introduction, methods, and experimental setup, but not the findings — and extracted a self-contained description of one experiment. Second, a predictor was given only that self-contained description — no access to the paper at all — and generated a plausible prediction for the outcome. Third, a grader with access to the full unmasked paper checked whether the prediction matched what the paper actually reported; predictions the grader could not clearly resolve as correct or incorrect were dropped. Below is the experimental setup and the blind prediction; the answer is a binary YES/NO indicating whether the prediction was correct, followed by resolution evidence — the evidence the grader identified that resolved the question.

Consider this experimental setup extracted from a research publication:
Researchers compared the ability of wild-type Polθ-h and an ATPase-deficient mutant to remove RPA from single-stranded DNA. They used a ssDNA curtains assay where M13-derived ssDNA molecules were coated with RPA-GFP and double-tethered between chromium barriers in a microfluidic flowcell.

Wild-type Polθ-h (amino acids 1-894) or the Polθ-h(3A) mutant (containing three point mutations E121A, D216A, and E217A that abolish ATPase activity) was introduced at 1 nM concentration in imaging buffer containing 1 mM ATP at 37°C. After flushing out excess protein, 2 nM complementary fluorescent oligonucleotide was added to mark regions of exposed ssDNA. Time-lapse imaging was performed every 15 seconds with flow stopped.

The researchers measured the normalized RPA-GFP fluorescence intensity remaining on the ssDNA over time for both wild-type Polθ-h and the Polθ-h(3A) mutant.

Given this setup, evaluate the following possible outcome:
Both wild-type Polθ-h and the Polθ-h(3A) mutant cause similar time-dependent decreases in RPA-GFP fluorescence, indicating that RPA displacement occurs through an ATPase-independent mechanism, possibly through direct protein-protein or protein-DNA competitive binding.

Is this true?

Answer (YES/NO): NO